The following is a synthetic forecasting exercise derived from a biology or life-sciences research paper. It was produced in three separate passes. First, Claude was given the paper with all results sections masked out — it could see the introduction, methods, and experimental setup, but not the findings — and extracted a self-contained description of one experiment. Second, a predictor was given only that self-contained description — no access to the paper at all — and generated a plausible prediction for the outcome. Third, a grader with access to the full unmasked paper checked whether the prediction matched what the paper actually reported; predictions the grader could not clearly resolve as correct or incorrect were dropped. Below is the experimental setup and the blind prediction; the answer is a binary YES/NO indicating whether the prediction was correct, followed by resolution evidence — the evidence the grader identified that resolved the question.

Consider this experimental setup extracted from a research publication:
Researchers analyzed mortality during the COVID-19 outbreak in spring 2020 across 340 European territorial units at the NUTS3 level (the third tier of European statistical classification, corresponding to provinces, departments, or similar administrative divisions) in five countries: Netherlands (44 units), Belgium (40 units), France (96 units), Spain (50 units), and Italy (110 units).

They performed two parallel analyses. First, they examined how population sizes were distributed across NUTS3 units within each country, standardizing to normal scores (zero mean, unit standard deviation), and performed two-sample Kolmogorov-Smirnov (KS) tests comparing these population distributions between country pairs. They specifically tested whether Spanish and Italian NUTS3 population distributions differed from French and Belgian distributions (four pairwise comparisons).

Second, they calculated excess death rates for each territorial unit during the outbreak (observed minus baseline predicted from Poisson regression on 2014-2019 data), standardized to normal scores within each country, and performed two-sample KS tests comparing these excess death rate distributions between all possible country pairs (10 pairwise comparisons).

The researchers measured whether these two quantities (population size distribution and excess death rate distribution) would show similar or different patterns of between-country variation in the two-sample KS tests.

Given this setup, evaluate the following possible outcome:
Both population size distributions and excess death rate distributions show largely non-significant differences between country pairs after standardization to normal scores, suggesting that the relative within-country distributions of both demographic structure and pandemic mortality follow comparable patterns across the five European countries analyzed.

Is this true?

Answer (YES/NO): NO